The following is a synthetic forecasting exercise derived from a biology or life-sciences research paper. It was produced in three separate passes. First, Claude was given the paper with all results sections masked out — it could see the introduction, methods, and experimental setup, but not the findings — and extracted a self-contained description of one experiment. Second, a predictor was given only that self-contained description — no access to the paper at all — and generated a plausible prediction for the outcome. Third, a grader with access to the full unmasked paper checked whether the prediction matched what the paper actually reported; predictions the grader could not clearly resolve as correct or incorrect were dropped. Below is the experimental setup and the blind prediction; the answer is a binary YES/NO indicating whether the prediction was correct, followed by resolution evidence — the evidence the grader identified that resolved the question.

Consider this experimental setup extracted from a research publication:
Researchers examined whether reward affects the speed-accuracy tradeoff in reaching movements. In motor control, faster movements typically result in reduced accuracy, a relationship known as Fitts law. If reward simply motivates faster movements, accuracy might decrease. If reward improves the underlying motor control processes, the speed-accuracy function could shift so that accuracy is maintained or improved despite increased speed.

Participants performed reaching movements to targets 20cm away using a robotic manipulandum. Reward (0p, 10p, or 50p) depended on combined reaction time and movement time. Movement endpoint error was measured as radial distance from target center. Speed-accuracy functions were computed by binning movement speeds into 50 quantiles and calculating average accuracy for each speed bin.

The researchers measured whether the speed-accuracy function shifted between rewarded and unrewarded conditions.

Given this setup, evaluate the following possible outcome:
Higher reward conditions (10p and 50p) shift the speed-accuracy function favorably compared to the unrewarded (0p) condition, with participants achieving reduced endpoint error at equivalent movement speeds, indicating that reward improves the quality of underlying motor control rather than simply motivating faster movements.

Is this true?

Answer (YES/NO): YES